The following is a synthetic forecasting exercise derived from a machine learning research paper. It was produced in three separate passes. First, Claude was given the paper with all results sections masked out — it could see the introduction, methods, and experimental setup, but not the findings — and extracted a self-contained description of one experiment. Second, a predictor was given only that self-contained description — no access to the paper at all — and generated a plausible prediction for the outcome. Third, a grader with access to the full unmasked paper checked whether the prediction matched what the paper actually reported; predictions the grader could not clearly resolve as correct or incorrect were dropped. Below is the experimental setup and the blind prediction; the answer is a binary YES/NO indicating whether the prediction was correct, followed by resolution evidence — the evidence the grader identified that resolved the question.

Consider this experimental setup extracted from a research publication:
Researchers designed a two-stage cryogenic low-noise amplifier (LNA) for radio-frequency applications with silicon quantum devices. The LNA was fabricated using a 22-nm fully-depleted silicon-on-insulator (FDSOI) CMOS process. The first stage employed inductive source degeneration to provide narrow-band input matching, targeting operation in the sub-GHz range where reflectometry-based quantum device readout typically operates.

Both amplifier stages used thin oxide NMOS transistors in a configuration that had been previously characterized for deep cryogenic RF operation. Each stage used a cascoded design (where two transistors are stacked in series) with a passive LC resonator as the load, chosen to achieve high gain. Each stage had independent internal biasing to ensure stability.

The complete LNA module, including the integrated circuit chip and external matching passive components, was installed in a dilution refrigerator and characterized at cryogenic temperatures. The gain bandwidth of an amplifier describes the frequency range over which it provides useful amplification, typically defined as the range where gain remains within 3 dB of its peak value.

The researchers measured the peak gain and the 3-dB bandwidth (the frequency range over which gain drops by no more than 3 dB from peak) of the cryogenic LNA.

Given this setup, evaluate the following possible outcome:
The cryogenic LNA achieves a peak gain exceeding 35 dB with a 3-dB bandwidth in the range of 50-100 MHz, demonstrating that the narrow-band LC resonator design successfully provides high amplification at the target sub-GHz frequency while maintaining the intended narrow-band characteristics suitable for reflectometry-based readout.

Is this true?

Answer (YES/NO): NO